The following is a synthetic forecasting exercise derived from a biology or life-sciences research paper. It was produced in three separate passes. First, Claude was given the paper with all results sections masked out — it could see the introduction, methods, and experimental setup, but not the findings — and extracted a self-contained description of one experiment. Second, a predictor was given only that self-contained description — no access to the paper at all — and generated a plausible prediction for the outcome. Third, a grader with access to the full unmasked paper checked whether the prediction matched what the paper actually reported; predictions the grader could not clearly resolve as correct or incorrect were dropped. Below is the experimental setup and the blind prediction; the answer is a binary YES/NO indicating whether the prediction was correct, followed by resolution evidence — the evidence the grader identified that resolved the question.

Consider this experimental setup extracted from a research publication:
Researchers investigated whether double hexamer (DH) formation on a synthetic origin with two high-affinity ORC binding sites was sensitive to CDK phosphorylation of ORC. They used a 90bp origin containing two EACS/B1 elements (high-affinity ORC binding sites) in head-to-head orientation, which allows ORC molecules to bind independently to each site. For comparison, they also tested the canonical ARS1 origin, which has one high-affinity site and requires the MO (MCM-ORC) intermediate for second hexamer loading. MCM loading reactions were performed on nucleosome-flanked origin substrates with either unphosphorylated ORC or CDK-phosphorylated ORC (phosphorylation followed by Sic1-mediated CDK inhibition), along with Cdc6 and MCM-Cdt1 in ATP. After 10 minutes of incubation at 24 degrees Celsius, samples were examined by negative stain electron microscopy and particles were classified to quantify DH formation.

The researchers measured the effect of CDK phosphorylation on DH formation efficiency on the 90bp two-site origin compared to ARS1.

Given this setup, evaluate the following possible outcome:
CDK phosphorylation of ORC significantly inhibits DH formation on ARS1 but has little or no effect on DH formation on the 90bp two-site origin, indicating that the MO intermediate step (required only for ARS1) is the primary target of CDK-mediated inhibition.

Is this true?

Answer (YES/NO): YES